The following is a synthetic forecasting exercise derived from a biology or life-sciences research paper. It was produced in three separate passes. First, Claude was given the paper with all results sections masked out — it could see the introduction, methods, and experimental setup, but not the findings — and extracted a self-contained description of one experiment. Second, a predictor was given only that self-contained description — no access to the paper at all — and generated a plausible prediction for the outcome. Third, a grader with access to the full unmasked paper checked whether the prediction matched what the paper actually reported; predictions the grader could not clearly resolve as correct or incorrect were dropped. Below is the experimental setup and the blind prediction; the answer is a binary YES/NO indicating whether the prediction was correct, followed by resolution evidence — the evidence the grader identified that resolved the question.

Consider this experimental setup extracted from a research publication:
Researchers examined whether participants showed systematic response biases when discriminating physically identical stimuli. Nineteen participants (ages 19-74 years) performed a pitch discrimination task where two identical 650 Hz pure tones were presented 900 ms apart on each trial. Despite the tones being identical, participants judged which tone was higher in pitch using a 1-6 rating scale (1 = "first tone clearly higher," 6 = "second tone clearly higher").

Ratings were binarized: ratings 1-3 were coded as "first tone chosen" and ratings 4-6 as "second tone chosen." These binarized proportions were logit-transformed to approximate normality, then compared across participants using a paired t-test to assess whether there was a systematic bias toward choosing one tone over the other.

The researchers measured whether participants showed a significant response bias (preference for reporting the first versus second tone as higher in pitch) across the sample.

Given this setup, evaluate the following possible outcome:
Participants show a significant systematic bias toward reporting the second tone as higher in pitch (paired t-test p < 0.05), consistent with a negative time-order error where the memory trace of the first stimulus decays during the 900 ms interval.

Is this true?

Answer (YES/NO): NO